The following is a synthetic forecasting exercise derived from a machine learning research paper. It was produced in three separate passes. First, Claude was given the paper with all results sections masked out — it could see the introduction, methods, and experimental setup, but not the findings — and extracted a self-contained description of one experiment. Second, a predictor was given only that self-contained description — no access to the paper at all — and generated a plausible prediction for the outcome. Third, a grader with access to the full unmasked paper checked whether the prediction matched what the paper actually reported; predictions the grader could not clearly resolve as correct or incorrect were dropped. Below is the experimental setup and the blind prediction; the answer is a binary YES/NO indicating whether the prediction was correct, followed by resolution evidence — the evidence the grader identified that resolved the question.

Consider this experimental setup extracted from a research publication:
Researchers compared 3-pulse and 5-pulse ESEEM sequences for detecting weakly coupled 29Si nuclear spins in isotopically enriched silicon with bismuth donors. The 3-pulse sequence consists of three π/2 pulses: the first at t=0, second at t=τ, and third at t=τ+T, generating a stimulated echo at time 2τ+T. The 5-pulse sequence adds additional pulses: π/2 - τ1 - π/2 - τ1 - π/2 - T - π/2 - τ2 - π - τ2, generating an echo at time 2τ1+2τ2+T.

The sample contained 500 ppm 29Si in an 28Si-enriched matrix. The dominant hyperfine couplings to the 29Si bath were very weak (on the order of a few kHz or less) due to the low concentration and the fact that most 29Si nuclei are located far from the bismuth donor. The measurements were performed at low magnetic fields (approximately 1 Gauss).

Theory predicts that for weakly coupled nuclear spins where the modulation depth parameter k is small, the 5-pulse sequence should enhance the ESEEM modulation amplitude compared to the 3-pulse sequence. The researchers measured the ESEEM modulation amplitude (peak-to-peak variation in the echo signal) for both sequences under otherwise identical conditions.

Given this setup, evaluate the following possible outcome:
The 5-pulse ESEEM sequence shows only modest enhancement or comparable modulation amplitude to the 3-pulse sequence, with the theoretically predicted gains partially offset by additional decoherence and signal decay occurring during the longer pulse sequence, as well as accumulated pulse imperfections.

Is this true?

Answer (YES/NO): NO